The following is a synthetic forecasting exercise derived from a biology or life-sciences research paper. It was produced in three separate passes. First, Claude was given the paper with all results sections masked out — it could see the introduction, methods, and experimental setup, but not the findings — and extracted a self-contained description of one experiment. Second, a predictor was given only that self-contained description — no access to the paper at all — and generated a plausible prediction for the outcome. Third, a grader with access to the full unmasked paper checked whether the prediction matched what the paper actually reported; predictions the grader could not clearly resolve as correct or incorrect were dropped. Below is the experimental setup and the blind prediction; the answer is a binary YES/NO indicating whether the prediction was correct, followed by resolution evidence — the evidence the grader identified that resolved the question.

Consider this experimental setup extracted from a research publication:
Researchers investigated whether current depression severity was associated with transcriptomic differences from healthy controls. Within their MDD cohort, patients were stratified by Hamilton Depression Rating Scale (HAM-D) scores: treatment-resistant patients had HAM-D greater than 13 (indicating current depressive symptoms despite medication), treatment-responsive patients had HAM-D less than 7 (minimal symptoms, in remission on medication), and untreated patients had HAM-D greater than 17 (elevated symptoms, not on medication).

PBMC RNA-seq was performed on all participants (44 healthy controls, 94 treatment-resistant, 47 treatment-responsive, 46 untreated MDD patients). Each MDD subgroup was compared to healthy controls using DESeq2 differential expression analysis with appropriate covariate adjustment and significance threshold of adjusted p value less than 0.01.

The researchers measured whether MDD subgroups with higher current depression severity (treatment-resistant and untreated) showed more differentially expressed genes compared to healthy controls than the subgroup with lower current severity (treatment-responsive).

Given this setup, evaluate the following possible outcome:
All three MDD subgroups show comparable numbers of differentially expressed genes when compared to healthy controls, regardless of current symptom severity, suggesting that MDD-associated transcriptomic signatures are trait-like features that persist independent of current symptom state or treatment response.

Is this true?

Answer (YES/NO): NO